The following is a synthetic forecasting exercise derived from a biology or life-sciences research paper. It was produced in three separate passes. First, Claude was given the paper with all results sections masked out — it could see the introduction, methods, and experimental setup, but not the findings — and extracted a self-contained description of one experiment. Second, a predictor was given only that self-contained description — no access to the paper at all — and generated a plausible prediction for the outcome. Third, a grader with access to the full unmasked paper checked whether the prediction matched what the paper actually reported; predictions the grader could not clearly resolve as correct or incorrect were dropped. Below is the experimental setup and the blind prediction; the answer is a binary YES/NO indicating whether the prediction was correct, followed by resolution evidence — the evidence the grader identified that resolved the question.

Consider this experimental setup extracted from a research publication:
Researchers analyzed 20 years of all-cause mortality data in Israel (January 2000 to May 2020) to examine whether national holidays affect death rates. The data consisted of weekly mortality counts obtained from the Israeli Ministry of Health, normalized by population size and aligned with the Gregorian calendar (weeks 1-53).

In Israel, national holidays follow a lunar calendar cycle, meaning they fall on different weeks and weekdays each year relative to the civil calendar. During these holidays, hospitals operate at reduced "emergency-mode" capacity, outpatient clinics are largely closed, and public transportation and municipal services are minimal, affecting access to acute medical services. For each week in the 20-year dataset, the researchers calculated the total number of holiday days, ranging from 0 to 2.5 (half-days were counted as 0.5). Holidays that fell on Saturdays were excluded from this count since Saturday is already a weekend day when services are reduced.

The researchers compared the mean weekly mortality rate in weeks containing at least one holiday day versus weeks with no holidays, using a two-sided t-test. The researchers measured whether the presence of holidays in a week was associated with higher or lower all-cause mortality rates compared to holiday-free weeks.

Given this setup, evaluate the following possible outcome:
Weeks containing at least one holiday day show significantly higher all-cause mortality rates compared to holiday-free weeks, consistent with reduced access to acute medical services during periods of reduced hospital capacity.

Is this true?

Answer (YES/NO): NO